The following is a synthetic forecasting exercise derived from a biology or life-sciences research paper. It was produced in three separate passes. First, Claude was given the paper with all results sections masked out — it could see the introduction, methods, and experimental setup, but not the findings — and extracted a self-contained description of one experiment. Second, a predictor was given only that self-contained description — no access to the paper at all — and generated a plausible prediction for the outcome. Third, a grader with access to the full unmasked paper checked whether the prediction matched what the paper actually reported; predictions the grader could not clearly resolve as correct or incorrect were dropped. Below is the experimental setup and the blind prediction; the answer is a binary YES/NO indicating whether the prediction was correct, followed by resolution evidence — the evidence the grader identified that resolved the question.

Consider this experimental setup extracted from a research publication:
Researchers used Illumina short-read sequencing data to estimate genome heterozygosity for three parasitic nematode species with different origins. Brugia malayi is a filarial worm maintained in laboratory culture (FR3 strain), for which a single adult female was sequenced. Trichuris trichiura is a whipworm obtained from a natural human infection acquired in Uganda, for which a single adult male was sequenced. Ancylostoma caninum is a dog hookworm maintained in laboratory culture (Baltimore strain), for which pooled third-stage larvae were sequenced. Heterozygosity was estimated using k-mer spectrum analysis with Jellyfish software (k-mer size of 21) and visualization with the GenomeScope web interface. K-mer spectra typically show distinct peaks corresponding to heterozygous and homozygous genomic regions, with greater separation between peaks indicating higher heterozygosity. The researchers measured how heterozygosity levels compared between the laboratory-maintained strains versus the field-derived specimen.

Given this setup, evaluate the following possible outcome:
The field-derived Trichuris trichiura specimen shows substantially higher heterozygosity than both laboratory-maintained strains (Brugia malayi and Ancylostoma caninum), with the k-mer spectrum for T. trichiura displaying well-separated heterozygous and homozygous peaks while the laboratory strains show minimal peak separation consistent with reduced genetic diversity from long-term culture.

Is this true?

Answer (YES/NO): NO